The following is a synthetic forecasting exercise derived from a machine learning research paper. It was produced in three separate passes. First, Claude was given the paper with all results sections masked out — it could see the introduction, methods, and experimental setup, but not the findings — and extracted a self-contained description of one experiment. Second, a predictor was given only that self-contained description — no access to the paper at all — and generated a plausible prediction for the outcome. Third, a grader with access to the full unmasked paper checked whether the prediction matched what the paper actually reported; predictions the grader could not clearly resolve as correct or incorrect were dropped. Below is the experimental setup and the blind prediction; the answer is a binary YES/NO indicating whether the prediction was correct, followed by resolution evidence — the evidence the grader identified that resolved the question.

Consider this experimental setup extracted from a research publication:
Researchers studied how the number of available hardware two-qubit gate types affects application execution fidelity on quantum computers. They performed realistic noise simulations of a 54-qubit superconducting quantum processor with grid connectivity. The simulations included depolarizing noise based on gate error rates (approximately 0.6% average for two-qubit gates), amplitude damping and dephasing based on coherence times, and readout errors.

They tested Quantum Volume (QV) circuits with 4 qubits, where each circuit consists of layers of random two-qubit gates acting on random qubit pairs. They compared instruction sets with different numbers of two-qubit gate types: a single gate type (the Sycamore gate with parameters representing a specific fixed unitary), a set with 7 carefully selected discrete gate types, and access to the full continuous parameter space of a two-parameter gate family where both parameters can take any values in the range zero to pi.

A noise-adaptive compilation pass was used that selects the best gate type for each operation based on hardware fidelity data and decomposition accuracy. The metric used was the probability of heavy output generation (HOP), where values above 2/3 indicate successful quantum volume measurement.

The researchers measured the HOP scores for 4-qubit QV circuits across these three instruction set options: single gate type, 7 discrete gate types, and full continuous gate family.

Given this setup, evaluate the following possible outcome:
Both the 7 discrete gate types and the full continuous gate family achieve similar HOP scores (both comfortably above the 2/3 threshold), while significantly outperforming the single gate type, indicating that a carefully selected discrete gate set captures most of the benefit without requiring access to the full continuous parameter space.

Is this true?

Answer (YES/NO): YES